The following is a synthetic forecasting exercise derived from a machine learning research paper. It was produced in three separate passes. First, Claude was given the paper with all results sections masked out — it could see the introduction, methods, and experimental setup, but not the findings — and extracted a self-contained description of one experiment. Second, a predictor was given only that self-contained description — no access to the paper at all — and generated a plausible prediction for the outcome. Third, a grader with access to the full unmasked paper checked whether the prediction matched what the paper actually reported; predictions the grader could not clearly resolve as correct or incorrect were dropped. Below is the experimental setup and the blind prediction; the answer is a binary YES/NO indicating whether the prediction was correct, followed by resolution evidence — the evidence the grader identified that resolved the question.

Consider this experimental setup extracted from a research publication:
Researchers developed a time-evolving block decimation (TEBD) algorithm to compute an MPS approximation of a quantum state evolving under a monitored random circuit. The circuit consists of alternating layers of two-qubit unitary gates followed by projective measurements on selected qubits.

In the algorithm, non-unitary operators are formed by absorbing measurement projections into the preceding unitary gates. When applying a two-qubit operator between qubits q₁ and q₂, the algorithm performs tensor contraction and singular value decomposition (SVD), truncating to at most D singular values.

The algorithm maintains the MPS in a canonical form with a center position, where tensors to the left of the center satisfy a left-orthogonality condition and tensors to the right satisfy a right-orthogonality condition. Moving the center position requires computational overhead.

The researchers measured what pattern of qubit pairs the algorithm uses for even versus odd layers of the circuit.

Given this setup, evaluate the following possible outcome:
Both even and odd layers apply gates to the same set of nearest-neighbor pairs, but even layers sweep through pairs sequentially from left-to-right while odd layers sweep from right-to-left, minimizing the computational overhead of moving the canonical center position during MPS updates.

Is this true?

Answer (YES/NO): NO